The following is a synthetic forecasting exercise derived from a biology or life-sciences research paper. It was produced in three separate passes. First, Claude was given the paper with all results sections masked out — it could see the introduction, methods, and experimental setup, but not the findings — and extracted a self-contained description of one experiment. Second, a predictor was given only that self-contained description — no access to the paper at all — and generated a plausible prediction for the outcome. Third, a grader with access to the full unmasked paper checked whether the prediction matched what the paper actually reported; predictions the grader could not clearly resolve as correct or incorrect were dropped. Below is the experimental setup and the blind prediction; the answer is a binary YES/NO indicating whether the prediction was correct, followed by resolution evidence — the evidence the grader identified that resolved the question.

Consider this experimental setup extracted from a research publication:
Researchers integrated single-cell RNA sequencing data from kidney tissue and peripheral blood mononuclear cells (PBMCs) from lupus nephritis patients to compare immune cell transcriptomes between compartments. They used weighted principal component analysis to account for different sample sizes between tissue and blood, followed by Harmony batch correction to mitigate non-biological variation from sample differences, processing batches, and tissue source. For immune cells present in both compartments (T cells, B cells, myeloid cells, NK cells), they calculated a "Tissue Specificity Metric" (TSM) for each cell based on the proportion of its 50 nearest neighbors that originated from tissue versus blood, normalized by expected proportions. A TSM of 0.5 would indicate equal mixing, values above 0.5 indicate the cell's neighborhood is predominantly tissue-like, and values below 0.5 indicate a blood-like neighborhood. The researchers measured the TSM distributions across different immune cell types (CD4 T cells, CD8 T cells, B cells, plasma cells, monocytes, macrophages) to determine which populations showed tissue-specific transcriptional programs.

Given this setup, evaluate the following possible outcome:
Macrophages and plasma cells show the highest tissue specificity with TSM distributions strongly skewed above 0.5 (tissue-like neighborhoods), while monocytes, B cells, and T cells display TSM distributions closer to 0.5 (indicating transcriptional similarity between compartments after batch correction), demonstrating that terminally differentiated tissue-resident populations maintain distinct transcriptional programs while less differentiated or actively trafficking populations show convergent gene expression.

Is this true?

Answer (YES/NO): NO